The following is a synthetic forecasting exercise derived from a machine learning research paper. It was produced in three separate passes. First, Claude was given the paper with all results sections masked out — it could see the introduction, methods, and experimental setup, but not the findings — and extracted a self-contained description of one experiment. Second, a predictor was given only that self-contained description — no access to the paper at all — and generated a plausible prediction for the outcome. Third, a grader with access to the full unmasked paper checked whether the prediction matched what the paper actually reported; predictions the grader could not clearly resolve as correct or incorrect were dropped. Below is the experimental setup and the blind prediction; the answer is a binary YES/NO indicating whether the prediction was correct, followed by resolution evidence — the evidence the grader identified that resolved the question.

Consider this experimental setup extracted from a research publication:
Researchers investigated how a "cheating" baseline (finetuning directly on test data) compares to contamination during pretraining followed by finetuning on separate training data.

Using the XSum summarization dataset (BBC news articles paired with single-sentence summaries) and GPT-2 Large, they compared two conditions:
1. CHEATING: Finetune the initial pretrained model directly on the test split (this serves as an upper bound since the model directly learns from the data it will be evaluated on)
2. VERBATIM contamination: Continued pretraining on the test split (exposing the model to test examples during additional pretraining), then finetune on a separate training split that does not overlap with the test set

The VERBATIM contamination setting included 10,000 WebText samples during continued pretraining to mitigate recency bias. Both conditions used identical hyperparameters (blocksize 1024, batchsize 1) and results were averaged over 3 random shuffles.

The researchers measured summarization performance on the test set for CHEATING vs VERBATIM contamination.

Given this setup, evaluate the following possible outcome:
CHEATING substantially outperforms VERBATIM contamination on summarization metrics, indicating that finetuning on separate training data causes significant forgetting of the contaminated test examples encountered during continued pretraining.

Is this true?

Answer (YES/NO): NO